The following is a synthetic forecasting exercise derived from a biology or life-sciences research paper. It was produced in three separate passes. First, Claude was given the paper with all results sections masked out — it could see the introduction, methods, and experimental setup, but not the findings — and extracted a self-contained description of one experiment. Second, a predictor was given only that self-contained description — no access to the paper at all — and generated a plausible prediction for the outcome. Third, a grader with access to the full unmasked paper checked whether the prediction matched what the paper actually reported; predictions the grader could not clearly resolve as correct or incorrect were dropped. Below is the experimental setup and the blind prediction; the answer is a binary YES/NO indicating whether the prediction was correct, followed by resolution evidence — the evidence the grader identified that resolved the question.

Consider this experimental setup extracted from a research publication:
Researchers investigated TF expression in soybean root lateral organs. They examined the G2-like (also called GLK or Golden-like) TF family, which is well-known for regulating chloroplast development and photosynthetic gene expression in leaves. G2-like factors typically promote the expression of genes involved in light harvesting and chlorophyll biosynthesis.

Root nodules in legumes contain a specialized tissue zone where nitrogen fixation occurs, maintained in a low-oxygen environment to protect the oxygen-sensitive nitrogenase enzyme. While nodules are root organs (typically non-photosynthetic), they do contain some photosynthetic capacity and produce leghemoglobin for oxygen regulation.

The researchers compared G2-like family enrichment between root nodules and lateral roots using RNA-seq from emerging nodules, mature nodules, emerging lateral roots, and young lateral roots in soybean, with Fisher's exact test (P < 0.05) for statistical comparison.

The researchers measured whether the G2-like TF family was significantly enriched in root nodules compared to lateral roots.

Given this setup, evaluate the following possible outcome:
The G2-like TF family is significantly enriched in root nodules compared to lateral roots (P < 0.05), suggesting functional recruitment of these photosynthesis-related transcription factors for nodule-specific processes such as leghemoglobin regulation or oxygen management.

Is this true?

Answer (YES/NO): YES